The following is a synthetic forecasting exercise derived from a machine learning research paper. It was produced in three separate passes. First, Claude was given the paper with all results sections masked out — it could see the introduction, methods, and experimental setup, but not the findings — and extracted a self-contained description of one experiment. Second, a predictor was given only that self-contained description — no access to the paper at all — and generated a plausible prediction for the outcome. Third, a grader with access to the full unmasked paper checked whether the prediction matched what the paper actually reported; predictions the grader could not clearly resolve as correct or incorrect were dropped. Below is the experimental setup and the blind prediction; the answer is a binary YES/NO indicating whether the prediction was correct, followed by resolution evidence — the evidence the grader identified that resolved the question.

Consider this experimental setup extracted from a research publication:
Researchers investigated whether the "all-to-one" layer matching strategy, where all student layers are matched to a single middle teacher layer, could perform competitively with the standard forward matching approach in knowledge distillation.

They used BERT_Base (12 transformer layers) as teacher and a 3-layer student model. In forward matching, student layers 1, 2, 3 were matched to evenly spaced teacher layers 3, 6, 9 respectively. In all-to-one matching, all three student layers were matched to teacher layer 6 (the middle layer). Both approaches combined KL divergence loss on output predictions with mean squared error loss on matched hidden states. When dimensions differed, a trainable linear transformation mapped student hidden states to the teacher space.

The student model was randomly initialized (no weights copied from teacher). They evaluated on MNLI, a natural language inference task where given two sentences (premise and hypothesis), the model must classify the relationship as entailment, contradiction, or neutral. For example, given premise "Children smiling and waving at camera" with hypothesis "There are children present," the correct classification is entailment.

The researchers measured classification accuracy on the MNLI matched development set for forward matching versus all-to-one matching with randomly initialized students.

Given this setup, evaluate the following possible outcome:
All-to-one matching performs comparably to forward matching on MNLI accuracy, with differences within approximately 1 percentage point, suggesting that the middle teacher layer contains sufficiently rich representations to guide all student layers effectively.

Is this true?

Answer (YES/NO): NO